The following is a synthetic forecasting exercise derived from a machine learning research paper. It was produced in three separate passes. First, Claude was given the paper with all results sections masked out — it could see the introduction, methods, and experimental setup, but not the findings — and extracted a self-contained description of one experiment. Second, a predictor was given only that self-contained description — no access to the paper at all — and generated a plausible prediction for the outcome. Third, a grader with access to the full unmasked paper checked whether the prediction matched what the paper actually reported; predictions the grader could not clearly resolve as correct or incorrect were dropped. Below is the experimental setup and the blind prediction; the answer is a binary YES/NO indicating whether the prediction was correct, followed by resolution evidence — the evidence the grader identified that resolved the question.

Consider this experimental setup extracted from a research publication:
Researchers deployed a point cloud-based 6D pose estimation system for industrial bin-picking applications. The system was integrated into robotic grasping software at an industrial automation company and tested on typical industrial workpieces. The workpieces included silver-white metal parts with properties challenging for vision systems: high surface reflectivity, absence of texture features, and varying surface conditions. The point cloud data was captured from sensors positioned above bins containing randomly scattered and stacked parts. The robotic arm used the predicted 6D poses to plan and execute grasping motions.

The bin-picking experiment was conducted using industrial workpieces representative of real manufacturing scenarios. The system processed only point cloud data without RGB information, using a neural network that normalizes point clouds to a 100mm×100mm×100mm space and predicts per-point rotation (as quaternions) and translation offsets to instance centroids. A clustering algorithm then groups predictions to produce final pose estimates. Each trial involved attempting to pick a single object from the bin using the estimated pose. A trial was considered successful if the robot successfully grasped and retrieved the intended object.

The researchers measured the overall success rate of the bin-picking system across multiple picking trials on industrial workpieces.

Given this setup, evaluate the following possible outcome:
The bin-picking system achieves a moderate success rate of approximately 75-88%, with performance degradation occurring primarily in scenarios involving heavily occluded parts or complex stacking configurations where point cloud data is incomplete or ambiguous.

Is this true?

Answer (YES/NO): NO